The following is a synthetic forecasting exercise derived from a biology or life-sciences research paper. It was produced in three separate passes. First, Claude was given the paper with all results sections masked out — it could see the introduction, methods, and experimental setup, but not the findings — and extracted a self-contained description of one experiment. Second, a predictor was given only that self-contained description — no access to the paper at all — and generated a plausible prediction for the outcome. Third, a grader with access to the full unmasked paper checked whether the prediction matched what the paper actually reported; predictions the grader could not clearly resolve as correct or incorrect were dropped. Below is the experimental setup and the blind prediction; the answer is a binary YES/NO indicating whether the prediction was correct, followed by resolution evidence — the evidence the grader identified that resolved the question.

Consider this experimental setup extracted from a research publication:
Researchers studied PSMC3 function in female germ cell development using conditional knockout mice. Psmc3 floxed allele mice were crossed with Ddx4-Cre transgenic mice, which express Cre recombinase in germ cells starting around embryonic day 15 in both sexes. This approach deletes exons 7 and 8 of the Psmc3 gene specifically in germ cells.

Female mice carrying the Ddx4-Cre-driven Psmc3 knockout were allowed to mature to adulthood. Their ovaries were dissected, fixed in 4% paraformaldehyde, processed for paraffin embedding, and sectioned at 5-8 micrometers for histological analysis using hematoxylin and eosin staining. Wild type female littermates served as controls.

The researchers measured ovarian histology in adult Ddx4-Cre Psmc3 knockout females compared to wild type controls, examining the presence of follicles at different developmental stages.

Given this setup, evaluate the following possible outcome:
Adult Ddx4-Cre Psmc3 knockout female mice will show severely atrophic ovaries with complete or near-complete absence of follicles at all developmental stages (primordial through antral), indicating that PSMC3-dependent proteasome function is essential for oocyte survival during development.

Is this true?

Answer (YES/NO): NO